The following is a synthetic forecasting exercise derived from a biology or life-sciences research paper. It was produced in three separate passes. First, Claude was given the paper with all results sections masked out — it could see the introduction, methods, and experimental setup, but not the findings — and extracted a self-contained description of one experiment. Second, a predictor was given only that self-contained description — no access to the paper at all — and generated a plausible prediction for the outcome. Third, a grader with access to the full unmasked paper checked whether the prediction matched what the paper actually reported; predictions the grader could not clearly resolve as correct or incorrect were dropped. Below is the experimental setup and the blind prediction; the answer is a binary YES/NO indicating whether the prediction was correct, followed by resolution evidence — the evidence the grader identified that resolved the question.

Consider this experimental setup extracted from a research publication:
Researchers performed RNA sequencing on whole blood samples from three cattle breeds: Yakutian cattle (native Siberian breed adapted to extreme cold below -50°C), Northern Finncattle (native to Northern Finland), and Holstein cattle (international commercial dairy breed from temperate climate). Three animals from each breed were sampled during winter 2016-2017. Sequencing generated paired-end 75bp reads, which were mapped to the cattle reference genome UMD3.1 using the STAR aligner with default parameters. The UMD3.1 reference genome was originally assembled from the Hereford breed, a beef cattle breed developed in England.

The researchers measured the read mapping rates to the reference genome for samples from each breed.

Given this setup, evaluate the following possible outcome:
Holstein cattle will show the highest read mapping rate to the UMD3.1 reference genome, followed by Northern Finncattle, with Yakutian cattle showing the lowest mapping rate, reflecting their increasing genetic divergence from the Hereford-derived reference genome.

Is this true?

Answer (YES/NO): NO